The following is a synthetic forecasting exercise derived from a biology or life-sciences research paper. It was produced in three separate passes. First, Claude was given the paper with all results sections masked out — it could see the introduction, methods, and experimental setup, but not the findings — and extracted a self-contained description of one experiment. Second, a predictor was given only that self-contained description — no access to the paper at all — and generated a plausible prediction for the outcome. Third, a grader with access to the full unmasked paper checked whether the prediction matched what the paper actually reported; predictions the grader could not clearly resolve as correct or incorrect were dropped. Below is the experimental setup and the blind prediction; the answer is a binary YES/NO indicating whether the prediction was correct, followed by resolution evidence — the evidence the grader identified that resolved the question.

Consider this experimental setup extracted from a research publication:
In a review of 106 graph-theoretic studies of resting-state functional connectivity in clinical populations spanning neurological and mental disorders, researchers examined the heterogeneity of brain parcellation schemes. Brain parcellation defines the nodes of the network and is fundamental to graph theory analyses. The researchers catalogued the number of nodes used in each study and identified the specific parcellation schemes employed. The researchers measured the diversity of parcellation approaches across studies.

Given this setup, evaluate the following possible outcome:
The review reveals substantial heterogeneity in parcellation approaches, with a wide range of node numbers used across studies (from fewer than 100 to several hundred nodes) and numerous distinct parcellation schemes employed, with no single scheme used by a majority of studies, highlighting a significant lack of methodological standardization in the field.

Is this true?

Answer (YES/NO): NO